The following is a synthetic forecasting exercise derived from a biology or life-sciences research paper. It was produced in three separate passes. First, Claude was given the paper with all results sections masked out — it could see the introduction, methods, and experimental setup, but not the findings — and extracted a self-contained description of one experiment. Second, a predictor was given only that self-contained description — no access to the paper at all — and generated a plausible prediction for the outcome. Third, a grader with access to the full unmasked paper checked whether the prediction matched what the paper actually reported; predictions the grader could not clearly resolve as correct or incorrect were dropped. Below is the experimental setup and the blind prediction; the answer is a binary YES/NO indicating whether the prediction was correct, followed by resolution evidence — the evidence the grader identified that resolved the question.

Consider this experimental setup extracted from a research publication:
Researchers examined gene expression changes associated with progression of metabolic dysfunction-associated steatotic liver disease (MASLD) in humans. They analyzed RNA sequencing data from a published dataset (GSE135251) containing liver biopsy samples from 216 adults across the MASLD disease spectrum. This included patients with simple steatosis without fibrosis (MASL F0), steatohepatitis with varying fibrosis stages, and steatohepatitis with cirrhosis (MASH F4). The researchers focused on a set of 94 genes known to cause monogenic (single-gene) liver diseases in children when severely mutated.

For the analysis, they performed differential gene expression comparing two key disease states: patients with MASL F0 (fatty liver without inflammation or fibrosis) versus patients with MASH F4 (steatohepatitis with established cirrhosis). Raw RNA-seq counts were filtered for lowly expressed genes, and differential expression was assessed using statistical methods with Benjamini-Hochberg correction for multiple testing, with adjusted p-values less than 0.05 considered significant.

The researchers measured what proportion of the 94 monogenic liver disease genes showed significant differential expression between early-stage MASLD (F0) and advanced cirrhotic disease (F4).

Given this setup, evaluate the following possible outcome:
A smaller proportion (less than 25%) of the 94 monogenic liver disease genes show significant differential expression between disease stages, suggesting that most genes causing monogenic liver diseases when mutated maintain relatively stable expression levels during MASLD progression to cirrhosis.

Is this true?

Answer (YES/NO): NO